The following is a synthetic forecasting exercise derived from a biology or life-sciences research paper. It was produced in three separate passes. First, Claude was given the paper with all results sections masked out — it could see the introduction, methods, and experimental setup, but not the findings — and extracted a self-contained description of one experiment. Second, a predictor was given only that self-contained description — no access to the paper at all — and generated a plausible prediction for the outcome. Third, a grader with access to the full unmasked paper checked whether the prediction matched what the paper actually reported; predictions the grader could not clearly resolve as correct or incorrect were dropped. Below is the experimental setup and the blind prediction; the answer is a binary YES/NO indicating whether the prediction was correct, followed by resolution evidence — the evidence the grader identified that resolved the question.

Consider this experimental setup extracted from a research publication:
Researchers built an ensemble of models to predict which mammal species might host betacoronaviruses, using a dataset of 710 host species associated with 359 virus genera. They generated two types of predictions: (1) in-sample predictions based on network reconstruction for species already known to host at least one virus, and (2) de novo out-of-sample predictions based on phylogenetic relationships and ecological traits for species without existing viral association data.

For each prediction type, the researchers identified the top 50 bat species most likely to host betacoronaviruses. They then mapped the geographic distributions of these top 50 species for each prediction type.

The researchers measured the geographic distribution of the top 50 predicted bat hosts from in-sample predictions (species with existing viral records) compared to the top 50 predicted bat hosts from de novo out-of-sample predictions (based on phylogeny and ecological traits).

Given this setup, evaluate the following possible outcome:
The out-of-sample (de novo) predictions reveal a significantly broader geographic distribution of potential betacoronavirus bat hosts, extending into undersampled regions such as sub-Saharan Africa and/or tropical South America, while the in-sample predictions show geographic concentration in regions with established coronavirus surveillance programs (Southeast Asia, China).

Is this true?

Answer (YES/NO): NO